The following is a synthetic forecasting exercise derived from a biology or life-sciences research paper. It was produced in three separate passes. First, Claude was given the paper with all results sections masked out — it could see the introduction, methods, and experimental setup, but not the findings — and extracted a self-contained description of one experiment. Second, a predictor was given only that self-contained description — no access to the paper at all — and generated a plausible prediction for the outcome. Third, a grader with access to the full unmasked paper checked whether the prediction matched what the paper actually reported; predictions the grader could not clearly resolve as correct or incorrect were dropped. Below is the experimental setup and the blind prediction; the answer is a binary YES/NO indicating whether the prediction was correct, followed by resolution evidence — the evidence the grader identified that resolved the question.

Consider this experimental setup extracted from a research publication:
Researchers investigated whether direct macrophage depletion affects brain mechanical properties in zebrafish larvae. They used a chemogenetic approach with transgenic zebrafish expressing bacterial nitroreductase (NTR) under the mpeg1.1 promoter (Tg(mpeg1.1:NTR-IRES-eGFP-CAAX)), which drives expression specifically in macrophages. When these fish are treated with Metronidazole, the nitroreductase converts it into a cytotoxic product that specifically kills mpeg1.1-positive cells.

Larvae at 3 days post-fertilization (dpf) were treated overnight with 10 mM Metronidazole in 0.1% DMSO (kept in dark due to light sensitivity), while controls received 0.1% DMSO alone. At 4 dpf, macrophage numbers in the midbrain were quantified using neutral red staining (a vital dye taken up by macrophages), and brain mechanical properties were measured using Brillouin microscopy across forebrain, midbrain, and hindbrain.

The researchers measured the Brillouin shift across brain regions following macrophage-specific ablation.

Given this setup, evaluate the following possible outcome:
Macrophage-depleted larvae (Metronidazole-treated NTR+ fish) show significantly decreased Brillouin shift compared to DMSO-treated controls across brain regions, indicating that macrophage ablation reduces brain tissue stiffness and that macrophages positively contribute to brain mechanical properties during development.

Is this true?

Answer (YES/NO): YES